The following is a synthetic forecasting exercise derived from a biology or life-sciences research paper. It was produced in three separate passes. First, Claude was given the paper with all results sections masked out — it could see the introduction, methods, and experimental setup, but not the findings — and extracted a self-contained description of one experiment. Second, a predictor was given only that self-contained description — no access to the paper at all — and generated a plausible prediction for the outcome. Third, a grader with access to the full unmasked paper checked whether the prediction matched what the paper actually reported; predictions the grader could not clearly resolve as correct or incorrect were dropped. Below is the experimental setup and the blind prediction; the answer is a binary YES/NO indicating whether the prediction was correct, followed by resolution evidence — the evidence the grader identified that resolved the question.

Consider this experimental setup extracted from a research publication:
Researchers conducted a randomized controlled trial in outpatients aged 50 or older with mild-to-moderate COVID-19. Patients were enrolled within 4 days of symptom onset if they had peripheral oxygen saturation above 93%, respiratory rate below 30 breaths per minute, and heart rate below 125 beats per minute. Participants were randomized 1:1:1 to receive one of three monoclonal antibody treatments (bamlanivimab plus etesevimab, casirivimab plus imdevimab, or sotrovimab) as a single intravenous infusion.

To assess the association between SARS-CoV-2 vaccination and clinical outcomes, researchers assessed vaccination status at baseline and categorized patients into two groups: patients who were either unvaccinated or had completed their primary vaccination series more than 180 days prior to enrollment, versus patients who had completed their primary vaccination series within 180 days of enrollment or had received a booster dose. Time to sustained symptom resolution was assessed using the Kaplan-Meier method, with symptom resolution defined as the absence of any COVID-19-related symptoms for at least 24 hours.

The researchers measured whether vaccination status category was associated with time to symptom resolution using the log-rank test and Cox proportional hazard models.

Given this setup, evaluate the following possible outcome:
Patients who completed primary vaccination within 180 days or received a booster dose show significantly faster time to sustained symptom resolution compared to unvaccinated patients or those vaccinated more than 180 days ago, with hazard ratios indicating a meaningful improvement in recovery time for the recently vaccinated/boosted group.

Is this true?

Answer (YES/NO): NO